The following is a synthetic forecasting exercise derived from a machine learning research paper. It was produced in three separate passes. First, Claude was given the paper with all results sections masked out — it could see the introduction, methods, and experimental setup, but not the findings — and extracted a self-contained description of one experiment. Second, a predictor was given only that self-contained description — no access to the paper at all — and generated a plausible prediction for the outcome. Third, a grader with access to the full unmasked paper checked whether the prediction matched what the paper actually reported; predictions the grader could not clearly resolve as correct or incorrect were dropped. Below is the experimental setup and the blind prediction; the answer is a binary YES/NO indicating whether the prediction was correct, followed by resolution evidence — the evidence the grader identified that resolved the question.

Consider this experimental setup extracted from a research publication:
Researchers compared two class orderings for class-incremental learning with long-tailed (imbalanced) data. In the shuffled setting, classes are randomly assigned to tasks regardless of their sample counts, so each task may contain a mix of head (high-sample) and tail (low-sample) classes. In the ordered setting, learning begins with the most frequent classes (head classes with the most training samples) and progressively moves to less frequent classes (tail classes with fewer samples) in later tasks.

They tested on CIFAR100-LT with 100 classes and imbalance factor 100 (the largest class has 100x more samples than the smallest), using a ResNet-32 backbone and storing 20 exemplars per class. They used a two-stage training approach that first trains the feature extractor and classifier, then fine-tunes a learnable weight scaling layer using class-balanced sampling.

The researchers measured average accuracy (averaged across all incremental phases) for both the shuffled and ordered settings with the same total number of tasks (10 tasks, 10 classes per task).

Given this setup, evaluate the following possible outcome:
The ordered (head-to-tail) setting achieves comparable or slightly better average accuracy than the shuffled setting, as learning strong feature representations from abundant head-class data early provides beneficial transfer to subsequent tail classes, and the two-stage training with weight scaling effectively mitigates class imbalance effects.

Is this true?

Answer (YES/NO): YES